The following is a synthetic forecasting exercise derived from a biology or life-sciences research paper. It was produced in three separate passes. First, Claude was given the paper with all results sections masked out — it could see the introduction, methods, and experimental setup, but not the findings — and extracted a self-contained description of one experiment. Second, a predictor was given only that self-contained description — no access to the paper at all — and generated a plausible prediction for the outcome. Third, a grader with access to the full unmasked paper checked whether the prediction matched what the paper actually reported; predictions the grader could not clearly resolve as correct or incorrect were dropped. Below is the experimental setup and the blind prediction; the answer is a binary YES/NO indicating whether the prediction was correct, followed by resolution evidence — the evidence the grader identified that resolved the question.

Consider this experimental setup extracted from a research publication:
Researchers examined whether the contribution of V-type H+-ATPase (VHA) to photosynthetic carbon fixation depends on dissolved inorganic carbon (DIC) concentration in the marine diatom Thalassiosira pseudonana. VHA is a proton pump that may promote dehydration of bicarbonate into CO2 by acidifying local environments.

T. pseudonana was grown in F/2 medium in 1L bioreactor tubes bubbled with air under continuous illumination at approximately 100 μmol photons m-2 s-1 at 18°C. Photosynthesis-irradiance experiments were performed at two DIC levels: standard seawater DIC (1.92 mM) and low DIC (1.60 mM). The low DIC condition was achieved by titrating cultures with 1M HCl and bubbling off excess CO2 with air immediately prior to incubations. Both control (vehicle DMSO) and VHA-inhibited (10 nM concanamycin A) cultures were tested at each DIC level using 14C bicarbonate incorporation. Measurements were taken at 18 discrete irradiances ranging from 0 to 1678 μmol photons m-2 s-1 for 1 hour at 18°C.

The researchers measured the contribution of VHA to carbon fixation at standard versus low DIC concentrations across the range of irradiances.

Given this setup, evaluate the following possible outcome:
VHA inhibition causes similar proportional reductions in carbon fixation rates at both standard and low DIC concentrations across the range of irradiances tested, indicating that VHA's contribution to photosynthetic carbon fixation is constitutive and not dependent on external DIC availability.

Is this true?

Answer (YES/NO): NO